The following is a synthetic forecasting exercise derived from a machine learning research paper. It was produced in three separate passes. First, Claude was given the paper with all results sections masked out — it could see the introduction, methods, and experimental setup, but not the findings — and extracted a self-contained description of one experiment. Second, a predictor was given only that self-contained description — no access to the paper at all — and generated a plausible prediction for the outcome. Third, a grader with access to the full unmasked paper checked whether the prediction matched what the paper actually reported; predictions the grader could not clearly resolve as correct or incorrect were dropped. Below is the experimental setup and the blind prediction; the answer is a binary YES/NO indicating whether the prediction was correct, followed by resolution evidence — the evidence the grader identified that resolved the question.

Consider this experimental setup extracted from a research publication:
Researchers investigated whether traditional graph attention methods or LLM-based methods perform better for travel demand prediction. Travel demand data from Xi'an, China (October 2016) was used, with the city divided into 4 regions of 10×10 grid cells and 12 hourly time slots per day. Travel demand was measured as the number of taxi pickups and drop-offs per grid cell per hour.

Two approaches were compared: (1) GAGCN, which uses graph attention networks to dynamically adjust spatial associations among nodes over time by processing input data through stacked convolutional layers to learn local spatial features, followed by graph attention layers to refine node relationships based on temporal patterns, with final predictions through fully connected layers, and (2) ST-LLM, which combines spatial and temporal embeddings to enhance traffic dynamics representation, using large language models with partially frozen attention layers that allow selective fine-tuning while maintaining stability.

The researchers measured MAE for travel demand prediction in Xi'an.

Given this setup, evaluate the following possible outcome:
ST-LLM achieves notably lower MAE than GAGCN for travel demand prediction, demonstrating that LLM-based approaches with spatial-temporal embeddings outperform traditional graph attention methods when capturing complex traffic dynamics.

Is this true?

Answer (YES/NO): YES